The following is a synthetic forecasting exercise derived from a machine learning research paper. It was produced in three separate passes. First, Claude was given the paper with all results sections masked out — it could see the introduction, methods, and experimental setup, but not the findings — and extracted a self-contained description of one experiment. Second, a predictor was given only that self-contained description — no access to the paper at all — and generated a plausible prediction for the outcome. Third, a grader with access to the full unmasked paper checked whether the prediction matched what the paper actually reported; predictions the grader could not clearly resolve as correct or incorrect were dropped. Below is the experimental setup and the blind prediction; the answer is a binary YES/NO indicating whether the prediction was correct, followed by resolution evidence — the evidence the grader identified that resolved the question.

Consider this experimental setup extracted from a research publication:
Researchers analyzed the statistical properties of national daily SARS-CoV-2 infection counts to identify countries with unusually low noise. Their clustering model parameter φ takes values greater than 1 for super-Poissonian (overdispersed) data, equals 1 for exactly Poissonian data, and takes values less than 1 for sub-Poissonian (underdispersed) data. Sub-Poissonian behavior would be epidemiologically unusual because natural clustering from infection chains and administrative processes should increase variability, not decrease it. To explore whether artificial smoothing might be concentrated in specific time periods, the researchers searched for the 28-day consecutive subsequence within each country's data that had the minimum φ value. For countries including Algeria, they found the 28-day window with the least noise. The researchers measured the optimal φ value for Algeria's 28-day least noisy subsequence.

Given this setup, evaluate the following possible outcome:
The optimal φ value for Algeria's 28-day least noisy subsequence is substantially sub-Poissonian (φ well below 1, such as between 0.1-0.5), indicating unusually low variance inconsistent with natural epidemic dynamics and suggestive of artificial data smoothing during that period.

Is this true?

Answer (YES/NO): NO